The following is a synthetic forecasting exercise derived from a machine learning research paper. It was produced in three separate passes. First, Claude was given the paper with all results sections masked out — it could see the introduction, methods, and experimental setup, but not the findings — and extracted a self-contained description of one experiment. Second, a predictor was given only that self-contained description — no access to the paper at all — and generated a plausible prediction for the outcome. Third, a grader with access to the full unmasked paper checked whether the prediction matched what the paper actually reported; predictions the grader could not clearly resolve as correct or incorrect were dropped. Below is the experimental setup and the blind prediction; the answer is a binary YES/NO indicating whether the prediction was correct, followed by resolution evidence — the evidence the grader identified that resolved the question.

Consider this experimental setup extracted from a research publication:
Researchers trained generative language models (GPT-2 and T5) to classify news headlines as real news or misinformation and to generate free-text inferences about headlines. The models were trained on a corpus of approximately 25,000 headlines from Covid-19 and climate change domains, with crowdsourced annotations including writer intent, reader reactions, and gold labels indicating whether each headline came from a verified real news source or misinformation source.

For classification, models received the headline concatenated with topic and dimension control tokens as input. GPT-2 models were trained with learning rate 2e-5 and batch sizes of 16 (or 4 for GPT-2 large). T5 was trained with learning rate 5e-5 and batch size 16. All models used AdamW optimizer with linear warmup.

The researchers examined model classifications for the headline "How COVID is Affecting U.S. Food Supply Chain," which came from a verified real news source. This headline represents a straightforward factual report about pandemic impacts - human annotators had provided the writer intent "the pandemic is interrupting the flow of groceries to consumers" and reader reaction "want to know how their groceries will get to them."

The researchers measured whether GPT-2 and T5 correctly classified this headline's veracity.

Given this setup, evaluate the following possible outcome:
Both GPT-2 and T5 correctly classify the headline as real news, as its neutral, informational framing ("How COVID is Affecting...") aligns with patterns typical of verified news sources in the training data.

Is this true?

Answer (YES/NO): YES